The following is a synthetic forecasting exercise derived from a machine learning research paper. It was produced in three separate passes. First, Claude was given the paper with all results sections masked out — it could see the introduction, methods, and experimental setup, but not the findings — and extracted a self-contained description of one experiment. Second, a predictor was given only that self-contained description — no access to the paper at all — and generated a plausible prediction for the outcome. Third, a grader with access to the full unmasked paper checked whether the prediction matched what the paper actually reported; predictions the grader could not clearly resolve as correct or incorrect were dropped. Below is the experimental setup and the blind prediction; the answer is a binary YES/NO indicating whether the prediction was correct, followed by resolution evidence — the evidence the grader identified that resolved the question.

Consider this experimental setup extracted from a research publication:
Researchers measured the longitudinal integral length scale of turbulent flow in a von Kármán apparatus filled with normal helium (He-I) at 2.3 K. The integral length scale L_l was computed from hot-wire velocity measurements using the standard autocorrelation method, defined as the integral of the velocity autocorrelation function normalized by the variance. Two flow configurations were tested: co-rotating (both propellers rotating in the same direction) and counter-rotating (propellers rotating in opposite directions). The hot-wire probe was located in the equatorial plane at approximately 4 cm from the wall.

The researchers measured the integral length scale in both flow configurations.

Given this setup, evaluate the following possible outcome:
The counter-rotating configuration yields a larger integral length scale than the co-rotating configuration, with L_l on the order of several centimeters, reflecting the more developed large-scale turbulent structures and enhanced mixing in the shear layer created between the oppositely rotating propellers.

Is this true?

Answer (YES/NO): NO